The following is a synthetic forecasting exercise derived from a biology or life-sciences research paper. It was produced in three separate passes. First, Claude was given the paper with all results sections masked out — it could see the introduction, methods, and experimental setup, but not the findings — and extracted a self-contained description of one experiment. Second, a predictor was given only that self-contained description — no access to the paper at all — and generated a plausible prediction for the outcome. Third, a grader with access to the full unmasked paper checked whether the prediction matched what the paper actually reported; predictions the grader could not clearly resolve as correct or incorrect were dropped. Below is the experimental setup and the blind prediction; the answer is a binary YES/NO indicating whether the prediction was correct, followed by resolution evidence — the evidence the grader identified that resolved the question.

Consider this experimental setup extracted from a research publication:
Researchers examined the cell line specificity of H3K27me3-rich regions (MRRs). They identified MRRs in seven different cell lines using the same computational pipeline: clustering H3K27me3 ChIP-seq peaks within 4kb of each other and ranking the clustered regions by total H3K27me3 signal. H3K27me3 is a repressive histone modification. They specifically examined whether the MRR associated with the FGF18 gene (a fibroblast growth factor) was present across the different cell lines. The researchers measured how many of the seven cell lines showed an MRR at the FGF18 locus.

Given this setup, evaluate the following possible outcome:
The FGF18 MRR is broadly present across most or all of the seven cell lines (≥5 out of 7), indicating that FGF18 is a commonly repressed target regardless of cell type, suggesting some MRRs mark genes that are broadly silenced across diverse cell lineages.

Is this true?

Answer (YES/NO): NO